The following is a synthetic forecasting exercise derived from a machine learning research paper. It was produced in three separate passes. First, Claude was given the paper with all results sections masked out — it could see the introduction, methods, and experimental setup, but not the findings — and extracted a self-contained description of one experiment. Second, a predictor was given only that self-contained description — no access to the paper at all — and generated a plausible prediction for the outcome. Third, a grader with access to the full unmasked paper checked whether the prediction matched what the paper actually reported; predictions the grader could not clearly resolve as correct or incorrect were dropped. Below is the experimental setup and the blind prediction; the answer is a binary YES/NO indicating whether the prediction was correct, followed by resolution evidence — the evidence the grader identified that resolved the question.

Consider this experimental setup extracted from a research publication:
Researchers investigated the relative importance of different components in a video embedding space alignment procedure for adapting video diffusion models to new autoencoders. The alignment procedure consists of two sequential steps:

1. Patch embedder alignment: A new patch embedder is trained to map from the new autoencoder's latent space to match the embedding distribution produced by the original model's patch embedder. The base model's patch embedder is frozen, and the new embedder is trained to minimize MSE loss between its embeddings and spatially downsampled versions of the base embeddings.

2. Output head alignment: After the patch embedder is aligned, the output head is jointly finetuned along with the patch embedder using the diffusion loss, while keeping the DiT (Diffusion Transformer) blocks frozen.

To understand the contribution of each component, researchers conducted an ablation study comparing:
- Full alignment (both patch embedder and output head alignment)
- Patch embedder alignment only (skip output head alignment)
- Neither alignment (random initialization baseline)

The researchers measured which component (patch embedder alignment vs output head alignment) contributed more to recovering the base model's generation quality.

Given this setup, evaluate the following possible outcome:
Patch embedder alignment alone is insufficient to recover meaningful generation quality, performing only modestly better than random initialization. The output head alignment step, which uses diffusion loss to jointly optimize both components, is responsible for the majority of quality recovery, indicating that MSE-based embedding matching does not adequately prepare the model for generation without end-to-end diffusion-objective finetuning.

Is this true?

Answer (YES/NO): NO